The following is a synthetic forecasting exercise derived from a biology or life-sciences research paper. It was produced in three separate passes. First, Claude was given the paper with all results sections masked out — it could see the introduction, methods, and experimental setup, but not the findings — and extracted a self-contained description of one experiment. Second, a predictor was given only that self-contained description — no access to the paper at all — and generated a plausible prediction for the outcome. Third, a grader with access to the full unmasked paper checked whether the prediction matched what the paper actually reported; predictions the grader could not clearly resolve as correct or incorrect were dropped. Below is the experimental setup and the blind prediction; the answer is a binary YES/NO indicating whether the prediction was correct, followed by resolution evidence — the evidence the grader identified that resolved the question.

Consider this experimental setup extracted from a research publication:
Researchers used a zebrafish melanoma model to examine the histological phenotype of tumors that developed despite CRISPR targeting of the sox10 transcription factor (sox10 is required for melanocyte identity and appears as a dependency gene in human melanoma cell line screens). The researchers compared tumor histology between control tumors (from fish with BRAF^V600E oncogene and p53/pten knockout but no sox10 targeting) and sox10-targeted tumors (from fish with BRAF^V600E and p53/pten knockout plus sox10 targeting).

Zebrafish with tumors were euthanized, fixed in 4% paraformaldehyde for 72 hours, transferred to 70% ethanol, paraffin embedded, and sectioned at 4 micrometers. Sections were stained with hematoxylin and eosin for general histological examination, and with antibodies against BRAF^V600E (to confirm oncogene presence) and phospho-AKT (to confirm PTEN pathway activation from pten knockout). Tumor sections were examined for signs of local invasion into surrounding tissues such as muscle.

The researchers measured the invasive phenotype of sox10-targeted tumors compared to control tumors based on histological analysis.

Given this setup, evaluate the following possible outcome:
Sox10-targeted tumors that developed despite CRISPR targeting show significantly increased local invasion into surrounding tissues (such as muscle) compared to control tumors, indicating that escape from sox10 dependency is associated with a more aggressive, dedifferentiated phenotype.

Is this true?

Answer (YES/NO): YES